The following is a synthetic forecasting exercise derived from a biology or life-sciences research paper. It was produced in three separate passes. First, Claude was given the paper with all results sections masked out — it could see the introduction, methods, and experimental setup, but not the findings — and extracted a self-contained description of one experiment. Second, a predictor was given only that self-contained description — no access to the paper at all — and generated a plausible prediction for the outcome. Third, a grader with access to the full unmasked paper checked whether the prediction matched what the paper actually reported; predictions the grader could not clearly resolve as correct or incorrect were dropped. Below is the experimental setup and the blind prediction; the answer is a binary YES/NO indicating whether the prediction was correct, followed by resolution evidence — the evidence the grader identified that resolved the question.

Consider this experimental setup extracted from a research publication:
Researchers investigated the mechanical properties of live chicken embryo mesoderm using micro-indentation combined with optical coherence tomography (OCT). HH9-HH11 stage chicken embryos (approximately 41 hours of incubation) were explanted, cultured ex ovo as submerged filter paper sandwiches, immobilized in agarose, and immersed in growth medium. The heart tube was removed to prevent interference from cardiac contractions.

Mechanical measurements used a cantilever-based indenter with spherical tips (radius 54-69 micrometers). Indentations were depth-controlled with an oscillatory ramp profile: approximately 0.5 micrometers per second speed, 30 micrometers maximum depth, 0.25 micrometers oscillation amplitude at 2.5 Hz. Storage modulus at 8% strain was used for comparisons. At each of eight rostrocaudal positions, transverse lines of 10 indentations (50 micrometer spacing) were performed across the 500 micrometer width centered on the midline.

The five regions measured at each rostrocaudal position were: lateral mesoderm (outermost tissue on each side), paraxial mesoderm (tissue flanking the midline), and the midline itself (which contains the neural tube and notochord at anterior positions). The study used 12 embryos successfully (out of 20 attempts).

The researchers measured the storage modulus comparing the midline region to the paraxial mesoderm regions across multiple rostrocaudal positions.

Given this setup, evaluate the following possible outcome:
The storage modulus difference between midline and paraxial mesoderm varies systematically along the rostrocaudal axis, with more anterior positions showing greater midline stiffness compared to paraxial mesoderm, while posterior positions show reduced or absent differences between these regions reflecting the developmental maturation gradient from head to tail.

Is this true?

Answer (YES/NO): NO